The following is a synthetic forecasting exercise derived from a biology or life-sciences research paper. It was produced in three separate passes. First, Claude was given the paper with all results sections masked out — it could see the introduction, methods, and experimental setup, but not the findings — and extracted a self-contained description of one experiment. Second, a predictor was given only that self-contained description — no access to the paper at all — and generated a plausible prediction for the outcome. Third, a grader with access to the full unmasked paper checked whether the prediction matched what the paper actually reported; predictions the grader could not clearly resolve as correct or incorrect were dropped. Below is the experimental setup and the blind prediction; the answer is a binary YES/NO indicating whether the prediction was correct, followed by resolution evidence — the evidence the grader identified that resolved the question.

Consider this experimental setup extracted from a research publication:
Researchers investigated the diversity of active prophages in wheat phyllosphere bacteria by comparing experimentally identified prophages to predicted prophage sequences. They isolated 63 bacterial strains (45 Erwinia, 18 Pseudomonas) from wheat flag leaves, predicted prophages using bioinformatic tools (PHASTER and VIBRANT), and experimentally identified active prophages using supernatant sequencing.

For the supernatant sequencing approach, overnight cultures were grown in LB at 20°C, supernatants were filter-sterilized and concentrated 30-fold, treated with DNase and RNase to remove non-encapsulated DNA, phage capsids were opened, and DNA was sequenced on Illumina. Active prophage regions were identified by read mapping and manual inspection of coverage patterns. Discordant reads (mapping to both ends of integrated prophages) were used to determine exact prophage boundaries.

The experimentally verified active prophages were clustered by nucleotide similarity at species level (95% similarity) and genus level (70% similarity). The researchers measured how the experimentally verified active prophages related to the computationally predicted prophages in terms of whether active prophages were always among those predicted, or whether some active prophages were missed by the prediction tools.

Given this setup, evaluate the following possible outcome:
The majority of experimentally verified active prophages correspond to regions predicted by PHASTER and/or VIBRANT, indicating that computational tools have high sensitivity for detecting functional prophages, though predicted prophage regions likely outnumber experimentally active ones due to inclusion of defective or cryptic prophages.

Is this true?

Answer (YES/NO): YES